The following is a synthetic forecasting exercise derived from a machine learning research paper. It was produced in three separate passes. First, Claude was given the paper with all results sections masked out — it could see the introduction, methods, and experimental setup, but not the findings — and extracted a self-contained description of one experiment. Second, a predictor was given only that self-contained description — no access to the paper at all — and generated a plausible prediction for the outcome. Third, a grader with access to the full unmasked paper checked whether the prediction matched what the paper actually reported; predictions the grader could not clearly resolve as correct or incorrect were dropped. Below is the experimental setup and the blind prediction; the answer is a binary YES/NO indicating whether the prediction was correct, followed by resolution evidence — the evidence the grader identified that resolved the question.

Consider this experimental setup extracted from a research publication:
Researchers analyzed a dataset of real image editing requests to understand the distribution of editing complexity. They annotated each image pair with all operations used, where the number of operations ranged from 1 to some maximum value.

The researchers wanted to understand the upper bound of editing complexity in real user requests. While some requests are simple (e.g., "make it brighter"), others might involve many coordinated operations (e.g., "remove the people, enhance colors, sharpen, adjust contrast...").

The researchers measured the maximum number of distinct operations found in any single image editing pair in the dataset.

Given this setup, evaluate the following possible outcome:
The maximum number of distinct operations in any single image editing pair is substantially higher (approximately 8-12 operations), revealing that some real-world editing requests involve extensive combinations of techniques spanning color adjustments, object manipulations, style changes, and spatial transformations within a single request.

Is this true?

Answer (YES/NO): YES